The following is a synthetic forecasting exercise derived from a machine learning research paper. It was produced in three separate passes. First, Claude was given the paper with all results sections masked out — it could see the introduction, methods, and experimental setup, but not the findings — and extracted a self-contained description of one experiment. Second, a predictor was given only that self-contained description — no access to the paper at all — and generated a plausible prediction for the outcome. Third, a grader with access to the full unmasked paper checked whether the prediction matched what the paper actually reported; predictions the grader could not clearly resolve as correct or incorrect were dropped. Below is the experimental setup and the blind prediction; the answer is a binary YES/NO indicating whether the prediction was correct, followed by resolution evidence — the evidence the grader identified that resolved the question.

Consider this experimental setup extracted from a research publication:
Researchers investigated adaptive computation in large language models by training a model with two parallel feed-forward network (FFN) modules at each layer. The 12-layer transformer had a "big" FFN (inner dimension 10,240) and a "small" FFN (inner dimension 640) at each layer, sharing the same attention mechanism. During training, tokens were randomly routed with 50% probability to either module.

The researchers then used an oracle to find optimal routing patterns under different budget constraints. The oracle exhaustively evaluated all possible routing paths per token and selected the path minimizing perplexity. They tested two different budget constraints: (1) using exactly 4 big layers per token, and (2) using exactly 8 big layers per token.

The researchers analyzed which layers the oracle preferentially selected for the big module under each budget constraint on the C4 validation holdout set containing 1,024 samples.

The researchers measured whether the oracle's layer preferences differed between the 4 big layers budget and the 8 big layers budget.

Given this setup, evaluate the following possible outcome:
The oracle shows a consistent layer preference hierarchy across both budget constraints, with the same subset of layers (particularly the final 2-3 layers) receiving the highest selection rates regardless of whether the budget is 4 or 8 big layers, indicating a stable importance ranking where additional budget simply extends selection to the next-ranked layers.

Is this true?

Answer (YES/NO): NO